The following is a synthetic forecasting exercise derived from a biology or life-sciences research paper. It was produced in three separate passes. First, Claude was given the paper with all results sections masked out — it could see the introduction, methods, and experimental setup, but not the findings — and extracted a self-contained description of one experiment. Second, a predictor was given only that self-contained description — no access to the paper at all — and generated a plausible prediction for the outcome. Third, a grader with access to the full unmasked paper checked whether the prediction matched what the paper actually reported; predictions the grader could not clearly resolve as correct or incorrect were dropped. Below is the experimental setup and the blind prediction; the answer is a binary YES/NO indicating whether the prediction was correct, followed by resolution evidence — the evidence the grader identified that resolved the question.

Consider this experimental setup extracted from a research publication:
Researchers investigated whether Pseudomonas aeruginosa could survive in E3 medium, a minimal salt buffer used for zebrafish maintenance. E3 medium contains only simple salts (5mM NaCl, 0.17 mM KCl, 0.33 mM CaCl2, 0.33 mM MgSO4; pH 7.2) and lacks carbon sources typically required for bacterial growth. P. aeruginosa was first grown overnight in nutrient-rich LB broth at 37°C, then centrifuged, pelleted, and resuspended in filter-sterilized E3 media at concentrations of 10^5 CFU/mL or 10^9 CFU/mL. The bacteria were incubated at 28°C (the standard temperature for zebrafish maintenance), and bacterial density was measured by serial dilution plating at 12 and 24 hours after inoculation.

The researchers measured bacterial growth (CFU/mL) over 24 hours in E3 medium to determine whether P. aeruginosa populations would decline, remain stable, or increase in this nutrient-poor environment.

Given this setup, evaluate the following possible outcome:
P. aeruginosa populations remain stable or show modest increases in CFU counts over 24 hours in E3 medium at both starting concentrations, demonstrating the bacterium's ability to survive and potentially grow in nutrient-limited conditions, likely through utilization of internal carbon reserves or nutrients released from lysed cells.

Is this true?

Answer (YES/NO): NO